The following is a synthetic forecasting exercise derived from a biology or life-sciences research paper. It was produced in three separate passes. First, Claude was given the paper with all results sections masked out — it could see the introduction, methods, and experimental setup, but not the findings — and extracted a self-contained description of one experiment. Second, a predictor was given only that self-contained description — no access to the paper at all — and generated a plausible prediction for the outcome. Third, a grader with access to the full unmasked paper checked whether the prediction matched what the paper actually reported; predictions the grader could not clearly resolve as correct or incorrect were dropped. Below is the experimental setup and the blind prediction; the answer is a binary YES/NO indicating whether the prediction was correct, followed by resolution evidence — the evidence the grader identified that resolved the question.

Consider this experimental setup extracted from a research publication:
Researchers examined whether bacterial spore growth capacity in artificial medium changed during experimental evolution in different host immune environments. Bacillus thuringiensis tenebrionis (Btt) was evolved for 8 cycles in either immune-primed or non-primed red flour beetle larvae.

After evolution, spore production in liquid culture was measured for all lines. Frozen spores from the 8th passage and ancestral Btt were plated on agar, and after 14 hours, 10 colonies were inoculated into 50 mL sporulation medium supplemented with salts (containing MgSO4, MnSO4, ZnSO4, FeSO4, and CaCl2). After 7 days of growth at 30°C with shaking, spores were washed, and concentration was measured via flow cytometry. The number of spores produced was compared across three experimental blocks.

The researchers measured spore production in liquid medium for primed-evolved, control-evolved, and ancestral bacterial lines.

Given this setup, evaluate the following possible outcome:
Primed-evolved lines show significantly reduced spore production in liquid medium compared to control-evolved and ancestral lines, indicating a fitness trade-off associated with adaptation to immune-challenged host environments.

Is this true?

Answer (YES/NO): NO